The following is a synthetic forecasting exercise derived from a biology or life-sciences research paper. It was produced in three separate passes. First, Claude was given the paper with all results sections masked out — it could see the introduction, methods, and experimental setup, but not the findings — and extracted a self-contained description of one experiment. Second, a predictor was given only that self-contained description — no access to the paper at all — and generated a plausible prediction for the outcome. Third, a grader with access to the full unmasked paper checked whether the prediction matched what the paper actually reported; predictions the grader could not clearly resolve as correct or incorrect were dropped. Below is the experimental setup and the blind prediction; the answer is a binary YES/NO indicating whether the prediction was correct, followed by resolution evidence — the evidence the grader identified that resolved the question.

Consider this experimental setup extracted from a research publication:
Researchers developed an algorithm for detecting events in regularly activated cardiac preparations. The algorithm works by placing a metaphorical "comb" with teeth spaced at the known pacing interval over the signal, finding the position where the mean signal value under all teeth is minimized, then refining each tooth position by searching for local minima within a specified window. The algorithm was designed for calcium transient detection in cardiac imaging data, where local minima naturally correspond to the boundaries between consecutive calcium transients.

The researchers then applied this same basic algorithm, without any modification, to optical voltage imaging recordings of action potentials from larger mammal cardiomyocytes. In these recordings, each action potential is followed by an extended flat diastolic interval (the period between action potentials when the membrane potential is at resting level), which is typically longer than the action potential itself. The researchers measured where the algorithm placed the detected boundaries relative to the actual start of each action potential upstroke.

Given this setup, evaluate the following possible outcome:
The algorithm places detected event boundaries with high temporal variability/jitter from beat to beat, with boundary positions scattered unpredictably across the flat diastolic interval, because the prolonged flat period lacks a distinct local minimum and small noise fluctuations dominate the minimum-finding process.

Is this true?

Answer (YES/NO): YES